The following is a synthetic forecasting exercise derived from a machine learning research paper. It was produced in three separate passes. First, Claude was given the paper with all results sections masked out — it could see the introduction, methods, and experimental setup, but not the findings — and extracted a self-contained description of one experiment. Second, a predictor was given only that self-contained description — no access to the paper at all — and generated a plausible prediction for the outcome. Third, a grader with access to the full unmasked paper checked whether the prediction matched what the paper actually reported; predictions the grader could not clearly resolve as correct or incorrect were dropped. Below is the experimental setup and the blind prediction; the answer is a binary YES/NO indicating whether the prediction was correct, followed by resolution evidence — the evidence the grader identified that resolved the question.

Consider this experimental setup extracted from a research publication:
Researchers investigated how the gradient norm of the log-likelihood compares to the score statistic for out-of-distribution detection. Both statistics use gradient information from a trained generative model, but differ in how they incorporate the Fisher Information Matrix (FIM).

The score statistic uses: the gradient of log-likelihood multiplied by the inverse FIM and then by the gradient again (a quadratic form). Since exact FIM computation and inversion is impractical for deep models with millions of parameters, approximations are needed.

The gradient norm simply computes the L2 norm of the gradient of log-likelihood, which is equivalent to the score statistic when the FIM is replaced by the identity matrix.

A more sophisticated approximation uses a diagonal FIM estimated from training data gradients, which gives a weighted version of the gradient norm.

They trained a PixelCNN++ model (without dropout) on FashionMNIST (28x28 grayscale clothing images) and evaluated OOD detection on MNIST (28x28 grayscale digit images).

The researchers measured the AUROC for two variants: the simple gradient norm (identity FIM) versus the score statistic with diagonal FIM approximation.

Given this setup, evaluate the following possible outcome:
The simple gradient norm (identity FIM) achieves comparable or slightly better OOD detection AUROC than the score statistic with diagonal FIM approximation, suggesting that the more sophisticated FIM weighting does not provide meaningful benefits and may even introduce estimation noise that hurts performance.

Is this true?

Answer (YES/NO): YES